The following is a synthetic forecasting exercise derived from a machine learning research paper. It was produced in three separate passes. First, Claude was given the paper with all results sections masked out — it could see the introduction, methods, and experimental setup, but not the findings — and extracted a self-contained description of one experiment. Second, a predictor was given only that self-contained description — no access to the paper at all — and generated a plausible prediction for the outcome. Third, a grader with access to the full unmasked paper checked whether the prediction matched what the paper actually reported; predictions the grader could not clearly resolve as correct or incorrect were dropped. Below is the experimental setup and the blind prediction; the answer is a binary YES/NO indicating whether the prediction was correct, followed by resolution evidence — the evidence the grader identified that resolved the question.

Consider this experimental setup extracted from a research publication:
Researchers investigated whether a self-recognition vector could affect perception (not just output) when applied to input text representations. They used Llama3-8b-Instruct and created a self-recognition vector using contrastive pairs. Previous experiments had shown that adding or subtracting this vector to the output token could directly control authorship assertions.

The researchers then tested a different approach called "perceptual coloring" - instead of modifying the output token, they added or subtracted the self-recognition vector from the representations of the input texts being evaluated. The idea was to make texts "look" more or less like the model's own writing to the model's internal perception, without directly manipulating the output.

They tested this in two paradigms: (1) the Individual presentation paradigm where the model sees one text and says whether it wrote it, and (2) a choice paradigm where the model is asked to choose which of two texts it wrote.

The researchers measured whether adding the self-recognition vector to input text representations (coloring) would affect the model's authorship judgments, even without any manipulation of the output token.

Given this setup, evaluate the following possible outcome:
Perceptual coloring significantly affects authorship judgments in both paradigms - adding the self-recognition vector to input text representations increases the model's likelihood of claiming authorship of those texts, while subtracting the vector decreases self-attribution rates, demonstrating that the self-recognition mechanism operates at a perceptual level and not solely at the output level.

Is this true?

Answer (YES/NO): YES